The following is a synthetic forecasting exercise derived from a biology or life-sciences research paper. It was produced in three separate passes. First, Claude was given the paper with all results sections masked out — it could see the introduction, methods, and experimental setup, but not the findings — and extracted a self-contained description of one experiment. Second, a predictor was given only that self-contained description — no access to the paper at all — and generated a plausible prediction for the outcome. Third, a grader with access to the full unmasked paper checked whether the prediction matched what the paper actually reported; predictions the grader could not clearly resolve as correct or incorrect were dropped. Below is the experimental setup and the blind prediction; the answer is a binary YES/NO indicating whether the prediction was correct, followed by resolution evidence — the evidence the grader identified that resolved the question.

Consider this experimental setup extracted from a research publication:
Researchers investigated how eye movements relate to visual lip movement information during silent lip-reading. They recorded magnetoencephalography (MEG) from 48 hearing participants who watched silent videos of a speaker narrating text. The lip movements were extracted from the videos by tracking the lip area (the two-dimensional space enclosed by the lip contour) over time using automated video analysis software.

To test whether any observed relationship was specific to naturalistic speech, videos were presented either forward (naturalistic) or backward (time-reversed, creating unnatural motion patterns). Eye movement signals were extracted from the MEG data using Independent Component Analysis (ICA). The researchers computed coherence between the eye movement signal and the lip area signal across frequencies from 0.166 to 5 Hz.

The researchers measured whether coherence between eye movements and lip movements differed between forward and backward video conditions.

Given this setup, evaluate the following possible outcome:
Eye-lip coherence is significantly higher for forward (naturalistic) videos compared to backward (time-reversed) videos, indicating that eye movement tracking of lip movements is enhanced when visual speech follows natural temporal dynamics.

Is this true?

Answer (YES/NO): NO